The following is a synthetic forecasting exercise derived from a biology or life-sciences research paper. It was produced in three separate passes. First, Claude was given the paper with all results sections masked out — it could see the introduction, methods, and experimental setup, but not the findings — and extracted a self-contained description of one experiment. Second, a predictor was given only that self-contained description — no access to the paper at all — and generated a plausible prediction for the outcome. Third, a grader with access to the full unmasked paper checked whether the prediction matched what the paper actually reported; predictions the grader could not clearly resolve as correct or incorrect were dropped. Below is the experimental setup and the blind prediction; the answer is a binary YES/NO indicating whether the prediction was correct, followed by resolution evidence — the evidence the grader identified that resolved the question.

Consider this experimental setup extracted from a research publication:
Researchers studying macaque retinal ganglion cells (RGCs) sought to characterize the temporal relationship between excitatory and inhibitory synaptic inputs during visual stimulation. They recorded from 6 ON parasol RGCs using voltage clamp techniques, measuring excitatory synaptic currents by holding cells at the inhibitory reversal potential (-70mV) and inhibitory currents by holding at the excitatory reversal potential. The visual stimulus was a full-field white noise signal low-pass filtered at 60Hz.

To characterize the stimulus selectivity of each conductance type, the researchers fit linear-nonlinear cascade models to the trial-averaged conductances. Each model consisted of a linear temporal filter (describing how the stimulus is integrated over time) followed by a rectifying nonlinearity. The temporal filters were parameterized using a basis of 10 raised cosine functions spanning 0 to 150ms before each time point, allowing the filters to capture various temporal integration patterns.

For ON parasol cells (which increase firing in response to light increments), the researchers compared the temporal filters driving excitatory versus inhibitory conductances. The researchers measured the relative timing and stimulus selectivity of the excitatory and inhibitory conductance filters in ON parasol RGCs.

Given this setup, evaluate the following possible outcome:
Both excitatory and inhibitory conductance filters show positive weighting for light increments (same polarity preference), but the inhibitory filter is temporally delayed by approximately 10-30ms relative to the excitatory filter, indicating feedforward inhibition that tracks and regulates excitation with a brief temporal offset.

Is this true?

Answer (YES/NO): NO